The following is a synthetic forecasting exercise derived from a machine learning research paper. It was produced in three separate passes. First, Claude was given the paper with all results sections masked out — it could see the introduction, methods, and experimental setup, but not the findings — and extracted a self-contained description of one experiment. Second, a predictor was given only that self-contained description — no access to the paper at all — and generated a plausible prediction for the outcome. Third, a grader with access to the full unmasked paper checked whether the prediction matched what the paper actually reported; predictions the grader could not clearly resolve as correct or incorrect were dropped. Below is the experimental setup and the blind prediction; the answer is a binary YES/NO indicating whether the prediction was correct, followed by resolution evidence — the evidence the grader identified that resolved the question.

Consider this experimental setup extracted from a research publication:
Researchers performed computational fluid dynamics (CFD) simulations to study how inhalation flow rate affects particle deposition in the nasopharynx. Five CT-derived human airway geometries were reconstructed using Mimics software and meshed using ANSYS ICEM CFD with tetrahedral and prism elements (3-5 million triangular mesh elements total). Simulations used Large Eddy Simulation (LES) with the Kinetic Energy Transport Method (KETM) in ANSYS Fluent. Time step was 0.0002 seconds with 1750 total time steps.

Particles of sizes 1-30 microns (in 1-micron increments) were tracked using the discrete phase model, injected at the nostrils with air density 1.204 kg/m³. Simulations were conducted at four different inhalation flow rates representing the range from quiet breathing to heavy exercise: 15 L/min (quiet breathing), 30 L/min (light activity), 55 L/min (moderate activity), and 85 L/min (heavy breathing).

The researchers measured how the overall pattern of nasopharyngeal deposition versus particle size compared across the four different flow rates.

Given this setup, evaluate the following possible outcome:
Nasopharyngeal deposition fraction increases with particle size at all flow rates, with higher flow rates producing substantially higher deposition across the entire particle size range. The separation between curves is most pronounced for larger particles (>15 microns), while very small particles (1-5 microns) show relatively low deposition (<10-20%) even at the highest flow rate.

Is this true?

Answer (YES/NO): NO